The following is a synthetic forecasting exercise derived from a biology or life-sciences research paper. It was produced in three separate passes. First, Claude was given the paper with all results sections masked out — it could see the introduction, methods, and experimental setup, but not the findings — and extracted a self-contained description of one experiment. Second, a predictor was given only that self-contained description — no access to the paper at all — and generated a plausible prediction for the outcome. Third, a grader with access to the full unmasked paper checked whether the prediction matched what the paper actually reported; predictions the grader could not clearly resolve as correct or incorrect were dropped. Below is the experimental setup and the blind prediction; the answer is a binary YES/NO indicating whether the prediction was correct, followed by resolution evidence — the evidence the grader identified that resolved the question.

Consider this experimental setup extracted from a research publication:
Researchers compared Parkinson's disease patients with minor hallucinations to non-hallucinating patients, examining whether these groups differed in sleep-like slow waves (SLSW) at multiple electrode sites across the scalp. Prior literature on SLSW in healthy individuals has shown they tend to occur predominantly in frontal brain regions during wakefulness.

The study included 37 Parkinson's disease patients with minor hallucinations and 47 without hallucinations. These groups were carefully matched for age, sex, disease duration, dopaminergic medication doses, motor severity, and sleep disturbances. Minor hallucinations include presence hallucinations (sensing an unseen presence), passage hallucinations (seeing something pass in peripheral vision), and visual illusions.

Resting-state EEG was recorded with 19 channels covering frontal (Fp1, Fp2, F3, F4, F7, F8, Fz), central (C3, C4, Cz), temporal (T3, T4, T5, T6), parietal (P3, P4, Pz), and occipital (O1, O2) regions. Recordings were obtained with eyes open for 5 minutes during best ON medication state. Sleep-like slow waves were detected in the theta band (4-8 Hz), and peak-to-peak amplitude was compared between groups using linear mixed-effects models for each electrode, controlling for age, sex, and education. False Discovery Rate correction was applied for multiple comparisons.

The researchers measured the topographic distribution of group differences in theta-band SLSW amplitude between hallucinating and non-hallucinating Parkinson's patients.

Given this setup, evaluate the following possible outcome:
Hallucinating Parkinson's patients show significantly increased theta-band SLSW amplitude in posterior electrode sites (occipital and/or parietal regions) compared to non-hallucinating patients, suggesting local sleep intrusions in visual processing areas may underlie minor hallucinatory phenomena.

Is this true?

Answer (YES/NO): NO